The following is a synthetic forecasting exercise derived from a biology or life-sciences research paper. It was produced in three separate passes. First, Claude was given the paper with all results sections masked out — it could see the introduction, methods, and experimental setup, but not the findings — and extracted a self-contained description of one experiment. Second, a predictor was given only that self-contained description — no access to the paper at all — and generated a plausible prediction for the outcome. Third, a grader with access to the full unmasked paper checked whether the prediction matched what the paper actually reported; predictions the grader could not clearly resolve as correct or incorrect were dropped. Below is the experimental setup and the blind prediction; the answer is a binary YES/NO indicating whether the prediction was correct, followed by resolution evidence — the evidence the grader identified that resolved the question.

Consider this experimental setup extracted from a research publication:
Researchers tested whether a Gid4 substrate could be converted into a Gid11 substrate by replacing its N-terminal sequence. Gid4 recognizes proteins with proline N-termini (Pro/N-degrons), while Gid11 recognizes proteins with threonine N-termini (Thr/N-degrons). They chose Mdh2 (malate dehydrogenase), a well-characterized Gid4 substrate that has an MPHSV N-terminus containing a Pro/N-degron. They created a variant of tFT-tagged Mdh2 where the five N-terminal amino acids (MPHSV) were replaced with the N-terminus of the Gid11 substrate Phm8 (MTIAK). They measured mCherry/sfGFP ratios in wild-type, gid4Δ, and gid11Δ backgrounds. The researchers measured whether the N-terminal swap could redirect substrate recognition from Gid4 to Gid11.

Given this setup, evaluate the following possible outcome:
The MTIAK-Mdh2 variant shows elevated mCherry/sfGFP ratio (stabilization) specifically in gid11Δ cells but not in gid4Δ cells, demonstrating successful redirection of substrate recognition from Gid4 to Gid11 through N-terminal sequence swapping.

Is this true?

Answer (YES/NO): YES